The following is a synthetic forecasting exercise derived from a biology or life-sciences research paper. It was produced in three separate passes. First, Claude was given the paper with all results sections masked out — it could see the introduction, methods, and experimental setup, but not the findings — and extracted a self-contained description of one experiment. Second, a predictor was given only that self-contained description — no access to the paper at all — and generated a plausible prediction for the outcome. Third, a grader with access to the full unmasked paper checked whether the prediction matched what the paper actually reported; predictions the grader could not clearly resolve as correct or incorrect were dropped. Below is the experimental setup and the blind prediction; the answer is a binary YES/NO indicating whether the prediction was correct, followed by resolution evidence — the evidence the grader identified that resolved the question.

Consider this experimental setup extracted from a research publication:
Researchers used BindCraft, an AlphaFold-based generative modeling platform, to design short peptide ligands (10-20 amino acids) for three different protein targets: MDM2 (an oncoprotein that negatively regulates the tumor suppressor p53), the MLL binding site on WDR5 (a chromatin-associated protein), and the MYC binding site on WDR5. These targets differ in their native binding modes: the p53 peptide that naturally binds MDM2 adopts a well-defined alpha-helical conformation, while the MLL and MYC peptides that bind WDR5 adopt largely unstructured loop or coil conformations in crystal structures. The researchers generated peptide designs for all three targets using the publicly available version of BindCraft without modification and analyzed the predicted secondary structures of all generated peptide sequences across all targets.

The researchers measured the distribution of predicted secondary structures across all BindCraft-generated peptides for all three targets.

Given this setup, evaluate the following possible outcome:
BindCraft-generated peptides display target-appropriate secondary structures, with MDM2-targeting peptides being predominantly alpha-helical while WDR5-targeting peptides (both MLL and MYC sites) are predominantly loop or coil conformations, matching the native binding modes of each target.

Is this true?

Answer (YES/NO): NO